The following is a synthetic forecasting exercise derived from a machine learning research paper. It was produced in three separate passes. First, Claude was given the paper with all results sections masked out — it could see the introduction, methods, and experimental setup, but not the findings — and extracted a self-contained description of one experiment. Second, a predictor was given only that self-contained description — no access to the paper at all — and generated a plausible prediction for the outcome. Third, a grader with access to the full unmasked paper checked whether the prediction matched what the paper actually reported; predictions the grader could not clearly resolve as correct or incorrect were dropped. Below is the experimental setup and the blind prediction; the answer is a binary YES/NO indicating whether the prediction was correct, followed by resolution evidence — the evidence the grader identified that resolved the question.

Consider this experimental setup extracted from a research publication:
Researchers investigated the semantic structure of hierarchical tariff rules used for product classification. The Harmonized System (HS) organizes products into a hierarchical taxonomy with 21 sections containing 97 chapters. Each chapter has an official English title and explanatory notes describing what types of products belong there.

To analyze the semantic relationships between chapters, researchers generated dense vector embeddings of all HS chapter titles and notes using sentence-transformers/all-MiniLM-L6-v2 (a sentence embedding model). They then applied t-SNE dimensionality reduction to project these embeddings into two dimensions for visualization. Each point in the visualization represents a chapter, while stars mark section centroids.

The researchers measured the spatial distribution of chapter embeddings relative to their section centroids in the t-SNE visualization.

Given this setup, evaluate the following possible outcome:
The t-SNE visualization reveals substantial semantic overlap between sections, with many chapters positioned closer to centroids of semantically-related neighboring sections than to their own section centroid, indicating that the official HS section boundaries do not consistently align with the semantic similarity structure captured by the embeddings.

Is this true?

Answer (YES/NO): YES